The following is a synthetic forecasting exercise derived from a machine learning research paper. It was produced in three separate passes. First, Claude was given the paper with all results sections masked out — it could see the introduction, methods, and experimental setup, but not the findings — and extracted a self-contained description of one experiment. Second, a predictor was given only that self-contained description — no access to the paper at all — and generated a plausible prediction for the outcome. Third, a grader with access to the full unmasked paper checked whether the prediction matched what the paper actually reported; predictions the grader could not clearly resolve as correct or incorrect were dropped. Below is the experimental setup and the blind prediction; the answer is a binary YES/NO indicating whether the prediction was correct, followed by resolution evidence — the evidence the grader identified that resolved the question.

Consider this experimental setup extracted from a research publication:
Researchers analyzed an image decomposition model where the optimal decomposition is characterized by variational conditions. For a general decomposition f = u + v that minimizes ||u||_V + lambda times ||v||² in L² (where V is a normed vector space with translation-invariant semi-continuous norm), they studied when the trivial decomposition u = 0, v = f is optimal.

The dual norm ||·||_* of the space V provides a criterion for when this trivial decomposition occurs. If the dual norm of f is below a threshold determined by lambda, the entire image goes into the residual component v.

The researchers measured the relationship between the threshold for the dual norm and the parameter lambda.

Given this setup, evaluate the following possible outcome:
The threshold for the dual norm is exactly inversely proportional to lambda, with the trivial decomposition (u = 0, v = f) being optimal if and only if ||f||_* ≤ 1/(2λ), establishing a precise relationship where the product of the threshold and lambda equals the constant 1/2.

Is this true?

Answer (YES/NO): YES